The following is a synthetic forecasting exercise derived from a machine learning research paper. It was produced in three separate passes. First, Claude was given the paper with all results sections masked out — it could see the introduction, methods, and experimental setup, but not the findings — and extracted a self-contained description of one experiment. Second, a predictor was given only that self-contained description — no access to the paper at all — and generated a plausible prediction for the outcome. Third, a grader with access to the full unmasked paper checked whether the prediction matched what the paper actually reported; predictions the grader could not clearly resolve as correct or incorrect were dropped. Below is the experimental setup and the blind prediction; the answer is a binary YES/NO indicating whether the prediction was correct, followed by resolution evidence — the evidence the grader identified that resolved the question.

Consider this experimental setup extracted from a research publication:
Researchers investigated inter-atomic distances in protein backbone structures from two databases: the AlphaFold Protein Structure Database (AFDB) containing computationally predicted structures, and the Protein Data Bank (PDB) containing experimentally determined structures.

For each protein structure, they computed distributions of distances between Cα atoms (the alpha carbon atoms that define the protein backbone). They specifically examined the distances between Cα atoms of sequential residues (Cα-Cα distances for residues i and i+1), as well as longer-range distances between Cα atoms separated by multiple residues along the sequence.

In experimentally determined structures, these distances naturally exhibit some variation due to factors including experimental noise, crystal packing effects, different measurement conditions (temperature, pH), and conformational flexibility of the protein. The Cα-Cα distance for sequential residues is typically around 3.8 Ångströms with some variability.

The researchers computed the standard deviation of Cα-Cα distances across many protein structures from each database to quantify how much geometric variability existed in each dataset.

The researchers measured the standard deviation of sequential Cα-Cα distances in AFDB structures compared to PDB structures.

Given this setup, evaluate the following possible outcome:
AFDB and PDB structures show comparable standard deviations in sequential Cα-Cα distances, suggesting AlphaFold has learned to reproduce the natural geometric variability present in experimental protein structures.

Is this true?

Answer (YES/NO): NO